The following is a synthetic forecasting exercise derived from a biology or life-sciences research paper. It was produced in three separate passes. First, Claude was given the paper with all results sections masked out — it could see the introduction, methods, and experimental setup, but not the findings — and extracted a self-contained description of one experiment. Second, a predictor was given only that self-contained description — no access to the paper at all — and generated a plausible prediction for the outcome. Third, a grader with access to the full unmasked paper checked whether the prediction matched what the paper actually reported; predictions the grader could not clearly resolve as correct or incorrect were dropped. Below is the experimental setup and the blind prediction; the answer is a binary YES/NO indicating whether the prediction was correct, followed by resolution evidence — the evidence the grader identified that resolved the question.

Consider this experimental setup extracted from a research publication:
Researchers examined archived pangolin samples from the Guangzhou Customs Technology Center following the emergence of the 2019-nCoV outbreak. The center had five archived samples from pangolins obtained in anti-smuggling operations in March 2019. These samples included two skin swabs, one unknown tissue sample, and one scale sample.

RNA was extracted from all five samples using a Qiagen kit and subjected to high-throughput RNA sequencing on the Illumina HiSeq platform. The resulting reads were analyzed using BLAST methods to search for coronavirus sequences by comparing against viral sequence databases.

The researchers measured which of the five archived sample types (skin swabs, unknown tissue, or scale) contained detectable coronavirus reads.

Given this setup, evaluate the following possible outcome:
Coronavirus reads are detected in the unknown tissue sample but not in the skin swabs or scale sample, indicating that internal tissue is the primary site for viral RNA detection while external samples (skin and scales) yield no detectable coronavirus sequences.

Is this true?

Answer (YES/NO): NO